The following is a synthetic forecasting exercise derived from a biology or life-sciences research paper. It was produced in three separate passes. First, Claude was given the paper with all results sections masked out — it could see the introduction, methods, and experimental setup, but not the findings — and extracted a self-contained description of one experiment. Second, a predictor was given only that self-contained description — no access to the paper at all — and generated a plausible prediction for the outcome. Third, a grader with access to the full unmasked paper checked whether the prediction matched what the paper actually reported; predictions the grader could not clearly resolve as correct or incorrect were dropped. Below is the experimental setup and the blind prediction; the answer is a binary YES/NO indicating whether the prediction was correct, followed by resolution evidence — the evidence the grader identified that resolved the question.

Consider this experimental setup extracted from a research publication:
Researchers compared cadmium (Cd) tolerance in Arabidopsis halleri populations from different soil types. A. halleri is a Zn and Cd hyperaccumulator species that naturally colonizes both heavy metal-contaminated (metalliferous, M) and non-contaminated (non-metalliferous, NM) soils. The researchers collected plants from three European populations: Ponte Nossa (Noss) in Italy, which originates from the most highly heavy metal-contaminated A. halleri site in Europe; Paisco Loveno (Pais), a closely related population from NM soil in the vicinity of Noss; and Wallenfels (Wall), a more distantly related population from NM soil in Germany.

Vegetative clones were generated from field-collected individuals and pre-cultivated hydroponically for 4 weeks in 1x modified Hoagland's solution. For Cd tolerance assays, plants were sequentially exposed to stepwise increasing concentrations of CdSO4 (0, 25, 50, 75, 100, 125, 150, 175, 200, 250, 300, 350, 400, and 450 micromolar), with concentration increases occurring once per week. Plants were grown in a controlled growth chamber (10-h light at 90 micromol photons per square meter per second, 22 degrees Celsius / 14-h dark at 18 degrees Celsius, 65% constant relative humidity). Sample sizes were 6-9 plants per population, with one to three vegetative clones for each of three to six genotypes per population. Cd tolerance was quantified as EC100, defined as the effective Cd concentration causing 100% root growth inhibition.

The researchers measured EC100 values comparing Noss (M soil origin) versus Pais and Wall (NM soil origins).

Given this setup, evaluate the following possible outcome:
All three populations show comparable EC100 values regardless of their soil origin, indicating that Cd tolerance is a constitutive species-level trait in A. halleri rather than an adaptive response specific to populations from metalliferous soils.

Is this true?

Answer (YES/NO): NO